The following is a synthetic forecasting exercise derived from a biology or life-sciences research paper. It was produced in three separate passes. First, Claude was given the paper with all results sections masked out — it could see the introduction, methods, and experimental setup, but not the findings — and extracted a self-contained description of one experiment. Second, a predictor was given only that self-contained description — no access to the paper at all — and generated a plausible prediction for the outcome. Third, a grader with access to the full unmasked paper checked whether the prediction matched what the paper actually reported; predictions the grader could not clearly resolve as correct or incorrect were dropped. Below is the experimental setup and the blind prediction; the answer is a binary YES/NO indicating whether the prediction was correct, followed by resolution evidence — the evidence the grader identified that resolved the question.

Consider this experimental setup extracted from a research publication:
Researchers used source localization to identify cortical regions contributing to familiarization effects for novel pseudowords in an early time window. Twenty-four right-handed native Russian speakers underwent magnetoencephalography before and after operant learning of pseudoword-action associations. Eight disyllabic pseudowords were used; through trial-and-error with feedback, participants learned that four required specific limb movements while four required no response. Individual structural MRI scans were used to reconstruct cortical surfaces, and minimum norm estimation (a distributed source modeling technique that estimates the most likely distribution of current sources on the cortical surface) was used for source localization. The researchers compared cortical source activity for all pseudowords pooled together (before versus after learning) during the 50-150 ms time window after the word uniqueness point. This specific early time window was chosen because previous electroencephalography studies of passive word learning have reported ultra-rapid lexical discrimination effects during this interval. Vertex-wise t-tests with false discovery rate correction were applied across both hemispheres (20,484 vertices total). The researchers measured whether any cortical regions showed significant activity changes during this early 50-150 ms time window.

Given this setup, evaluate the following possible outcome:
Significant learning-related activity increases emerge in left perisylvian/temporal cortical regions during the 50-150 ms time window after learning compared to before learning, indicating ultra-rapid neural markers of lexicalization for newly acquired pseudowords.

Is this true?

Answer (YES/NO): NO